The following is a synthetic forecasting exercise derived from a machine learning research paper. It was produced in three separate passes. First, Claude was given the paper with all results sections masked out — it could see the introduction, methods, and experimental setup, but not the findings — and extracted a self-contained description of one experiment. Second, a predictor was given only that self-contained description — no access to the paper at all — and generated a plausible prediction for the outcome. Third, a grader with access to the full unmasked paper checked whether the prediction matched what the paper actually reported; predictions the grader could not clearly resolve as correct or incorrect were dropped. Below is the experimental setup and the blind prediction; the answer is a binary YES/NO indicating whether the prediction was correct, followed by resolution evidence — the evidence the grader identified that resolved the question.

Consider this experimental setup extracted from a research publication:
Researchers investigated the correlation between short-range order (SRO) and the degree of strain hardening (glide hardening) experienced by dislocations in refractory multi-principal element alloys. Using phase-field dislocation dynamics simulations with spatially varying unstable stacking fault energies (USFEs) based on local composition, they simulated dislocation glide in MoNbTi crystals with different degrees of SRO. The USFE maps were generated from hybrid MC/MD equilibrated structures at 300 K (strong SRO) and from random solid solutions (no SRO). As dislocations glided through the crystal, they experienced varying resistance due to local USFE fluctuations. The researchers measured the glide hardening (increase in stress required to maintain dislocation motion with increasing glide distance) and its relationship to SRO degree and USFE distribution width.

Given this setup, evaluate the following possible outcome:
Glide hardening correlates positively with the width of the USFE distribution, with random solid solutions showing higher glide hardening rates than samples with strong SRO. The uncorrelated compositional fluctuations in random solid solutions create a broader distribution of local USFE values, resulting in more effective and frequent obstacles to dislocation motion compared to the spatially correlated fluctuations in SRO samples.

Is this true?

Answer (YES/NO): YES